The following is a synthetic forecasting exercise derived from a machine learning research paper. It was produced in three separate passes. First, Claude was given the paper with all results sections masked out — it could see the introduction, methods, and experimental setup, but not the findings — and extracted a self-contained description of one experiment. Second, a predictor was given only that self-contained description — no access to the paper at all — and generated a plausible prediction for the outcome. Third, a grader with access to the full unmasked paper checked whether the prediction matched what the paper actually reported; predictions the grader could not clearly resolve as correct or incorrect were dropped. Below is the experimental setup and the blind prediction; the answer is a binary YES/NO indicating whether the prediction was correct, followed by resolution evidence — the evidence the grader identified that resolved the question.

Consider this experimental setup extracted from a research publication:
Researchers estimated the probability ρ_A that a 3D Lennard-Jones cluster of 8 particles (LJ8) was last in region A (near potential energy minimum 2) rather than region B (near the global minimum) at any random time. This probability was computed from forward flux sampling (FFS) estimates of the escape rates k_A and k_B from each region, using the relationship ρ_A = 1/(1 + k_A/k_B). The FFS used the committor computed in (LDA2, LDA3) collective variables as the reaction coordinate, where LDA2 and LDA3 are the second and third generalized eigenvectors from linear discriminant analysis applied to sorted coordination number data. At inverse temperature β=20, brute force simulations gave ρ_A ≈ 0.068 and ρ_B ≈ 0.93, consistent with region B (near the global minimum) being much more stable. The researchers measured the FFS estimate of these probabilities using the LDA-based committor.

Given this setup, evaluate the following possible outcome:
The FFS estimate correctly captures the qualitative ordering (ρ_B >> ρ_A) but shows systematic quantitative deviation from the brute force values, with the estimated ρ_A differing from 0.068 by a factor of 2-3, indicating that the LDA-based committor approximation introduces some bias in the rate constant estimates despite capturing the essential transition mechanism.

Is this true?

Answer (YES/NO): NO